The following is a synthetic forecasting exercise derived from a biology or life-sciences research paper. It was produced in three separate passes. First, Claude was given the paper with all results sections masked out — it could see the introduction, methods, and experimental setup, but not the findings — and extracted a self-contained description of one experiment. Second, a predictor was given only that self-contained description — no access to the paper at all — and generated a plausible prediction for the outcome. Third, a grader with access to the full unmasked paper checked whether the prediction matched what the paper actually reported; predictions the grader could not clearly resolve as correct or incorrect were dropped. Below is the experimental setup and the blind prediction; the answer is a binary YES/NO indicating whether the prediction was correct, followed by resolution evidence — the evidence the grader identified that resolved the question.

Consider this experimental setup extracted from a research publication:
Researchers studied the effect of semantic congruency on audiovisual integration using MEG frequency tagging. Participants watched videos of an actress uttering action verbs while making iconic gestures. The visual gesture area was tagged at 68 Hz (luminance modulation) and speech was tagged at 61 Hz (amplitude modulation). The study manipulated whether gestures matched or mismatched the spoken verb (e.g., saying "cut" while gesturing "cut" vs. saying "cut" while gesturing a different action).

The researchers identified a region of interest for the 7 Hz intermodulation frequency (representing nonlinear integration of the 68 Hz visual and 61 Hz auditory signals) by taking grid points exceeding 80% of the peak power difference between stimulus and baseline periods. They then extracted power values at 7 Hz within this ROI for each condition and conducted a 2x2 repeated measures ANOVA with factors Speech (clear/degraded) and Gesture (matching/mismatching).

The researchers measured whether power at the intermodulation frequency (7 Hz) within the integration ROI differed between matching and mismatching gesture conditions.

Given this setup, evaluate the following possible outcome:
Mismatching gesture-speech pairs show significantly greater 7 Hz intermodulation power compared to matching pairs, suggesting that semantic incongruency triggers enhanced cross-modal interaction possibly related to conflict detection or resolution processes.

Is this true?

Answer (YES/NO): NO